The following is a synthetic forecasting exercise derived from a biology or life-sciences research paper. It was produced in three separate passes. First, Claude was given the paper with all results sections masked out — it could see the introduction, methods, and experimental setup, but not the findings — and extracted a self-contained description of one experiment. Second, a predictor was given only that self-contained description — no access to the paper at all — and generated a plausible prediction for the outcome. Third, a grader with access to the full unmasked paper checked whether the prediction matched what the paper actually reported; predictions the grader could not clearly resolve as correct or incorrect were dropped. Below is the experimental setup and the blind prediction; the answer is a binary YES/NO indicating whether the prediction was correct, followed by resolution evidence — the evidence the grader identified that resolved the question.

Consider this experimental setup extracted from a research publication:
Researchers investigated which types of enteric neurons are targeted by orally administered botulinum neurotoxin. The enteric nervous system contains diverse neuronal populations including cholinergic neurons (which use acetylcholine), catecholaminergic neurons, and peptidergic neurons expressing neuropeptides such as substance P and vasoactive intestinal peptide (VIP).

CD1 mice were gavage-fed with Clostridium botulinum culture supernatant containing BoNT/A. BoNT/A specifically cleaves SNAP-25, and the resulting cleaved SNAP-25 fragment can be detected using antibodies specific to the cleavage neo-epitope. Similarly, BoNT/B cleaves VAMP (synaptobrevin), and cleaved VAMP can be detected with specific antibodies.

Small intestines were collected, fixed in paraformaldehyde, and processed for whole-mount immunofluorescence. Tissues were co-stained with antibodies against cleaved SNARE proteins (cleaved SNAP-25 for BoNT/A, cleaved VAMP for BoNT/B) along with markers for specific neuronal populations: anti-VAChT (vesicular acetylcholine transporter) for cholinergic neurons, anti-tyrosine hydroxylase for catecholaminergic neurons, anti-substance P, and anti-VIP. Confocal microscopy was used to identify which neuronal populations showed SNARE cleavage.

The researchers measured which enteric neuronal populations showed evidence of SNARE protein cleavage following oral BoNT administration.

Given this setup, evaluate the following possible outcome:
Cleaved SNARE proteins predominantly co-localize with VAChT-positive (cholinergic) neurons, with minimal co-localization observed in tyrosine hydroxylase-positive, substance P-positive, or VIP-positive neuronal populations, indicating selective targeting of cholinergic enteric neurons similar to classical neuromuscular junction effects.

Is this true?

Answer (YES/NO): NO